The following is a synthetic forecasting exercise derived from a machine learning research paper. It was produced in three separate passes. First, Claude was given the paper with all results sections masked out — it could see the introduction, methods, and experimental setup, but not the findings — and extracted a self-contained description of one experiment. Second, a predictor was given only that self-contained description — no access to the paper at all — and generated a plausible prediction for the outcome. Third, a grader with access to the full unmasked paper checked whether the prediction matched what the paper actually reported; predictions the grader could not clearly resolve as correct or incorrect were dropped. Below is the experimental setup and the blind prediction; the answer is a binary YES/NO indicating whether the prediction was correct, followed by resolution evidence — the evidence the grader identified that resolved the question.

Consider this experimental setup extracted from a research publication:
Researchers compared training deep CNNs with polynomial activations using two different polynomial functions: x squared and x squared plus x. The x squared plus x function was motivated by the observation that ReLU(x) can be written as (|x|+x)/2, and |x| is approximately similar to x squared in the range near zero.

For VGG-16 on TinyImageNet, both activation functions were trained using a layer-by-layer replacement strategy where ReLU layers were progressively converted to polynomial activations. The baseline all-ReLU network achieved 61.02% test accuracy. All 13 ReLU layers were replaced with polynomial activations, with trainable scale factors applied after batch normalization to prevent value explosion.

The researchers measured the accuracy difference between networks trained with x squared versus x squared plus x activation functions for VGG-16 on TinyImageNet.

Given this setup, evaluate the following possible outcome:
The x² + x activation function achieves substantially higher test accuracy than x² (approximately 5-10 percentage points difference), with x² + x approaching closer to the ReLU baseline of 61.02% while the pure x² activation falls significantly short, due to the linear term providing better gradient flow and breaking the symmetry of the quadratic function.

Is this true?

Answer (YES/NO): NO